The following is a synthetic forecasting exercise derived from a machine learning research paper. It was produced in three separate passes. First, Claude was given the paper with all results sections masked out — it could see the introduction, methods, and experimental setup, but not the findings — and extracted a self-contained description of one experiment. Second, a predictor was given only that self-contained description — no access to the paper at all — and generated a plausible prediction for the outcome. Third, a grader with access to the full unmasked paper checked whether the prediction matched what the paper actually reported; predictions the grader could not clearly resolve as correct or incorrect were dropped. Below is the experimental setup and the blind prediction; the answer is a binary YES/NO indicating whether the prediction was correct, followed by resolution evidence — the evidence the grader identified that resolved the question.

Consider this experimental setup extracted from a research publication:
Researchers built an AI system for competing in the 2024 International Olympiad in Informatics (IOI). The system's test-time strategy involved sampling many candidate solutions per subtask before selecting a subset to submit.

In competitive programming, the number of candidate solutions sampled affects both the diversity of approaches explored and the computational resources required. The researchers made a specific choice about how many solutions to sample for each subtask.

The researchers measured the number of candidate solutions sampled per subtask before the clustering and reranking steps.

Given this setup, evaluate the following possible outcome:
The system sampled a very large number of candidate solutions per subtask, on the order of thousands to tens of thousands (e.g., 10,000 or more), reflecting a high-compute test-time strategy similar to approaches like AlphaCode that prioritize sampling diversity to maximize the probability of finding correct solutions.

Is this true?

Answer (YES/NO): YES